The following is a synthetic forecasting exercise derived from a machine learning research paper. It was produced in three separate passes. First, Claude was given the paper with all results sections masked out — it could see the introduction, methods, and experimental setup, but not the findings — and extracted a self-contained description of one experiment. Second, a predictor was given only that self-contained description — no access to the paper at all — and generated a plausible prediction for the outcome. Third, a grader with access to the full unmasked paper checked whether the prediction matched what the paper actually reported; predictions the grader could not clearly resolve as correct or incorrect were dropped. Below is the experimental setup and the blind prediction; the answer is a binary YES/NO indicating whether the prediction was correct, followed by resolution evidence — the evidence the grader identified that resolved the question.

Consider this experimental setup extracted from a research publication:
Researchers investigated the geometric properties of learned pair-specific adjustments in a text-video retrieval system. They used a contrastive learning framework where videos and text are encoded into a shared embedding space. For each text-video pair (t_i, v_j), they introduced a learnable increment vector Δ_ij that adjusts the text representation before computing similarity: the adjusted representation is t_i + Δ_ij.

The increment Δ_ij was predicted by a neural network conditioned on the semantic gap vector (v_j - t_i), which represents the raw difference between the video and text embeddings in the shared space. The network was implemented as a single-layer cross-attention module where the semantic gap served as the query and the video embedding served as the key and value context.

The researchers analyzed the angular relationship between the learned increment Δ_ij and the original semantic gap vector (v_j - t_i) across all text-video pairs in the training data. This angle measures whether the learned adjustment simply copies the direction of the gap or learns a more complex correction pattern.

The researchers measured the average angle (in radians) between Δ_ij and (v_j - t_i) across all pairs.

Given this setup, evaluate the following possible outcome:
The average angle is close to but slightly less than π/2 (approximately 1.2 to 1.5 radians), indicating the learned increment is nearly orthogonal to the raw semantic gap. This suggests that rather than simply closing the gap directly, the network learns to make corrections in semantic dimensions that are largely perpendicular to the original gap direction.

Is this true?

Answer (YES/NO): NO